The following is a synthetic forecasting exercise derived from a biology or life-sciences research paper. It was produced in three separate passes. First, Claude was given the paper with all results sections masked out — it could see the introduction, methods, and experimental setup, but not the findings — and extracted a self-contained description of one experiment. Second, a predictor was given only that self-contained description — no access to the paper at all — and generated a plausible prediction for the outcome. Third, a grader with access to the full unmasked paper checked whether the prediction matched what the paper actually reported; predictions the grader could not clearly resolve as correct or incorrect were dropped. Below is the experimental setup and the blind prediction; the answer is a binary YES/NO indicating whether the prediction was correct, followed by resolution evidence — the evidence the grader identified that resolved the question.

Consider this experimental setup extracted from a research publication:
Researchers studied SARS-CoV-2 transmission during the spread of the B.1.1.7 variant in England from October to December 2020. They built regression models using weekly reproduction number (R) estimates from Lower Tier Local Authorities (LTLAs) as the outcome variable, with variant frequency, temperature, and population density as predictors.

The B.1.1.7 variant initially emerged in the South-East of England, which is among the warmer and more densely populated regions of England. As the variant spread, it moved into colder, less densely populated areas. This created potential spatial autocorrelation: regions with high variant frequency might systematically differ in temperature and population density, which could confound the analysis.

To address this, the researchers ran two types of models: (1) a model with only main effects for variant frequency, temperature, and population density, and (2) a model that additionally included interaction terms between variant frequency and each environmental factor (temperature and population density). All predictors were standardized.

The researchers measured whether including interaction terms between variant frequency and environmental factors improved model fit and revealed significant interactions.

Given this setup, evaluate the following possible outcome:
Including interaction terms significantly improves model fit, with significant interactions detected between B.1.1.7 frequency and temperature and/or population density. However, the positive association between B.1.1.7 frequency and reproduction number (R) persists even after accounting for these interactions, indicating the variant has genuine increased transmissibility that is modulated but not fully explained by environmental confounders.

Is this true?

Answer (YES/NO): YES